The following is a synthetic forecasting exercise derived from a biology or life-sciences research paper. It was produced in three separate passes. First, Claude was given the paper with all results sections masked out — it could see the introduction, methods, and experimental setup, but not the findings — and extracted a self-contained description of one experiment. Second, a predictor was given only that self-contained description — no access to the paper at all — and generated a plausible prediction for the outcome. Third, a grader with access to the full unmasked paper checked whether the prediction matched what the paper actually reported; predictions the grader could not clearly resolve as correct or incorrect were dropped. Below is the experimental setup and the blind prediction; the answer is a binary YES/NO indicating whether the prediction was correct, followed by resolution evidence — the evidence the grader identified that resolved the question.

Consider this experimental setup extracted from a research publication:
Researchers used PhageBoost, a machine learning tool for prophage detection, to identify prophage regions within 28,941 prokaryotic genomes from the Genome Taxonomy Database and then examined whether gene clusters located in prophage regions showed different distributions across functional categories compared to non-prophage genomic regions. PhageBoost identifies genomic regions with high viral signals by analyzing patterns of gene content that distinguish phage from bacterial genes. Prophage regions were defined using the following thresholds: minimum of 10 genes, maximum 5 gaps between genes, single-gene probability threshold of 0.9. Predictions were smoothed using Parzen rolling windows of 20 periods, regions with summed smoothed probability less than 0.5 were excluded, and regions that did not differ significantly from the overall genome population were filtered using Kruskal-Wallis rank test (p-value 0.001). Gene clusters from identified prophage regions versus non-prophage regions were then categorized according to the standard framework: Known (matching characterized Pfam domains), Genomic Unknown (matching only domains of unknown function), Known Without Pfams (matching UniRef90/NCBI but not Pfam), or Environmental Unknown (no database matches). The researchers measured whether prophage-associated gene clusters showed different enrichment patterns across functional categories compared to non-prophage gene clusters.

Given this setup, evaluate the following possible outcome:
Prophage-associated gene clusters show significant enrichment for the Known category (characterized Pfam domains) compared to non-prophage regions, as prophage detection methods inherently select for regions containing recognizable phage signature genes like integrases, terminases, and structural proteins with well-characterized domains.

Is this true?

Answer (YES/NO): NO